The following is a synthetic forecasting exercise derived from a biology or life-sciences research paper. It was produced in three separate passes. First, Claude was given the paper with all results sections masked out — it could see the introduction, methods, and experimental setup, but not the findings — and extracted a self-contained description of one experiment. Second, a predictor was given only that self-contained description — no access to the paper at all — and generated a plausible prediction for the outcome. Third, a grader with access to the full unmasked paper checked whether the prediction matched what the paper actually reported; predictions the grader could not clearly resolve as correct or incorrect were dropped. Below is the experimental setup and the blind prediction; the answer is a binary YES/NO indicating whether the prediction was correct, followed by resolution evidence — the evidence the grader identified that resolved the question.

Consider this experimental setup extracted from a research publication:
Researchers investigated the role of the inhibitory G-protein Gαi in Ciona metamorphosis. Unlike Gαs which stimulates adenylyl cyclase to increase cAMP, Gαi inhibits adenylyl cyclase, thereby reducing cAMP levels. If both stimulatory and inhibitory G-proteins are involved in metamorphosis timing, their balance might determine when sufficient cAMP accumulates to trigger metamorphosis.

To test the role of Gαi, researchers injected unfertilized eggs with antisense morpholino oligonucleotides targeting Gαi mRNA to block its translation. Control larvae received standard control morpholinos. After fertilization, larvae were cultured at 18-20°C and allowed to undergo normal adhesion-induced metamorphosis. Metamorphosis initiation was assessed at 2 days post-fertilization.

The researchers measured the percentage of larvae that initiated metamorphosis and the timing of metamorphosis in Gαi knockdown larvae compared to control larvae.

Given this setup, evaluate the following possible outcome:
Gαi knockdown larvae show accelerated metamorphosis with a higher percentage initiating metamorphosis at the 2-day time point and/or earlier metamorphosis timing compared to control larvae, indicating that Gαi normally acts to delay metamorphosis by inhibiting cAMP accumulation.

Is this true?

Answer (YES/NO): NO